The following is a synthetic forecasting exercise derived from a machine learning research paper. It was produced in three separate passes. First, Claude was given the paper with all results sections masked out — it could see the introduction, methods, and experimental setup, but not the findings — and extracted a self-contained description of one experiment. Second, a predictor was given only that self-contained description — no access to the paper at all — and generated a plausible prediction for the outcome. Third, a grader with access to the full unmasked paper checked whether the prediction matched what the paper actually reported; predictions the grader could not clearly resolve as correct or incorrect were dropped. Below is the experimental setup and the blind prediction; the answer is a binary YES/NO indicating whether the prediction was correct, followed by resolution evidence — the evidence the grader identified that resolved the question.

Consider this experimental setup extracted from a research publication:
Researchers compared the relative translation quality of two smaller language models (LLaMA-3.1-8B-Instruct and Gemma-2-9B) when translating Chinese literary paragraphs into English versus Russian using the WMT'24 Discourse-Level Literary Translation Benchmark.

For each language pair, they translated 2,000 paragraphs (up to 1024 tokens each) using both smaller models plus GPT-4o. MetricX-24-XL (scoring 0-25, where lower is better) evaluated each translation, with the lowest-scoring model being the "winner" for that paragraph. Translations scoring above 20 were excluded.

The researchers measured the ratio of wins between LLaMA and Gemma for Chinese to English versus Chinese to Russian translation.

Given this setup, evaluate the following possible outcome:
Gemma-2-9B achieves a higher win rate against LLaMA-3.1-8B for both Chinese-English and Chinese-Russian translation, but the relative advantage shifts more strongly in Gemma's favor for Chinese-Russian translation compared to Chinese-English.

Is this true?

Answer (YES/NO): YES